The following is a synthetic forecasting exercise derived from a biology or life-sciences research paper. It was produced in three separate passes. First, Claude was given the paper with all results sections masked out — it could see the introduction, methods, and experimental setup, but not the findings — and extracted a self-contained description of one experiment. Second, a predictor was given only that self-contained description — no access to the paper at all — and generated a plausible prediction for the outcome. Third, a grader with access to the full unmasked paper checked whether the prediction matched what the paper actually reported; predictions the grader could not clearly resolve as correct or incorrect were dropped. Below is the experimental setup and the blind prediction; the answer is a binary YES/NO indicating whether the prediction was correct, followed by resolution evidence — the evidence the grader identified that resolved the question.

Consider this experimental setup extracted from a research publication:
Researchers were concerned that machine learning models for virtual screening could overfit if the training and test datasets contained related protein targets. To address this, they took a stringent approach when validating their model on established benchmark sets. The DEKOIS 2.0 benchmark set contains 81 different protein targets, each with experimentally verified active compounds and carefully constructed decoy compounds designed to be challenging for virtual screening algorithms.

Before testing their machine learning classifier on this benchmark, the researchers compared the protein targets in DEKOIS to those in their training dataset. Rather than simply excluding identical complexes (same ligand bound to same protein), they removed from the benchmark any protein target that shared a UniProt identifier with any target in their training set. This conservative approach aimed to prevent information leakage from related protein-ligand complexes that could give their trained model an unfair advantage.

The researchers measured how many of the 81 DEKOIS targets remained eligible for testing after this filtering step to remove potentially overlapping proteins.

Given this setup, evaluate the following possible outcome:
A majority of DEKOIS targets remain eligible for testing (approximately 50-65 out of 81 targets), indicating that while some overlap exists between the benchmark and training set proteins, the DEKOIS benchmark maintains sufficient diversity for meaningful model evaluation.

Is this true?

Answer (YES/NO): NO